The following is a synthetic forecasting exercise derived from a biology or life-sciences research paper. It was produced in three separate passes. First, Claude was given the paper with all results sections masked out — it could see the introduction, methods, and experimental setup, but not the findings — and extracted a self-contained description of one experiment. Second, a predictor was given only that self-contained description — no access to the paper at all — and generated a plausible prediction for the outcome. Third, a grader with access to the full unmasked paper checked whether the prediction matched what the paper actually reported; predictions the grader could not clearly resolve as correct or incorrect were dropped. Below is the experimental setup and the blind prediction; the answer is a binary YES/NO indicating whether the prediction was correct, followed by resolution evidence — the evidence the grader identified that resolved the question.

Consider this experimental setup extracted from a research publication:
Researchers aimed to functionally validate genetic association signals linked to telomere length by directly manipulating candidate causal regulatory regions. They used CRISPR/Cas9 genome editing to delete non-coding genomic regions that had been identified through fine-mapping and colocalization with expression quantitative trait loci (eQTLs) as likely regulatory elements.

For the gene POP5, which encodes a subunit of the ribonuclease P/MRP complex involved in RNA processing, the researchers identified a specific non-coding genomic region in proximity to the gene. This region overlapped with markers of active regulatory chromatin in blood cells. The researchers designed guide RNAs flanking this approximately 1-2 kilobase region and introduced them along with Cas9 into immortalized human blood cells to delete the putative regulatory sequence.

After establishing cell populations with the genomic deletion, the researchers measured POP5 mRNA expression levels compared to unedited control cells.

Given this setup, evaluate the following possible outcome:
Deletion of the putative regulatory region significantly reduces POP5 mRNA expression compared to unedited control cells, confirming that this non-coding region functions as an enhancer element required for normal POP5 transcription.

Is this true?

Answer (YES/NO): YES